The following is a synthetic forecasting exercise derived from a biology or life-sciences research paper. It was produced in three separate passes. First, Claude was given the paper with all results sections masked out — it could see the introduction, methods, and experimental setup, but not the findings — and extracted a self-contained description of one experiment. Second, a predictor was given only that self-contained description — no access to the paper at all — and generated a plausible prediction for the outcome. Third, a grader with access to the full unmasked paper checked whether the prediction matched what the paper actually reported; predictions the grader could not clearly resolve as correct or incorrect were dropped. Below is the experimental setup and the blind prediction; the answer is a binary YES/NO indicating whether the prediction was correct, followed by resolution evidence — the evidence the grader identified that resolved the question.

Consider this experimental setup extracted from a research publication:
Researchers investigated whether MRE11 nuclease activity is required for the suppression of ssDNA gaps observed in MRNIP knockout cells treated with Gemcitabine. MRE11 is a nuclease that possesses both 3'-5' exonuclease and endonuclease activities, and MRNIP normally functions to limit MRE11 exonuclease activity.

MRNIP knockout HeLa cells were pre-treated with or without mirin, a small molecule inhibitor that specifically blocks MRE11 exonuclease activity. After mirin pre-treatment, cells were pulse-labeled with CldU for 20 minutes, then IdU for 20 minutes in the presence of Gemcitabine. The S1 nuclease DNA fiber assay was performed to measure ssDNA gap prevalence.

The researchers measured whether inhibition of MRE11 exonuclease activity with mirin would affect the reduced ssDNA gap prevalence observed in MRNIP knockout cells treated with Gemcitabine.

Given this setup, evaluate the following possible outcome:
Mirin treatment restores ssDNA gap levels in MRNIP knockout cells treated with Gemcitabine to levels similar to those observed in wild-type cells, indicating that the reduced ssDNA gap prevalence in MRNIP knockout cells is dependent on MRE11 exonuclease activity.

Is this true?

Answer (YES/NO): YES